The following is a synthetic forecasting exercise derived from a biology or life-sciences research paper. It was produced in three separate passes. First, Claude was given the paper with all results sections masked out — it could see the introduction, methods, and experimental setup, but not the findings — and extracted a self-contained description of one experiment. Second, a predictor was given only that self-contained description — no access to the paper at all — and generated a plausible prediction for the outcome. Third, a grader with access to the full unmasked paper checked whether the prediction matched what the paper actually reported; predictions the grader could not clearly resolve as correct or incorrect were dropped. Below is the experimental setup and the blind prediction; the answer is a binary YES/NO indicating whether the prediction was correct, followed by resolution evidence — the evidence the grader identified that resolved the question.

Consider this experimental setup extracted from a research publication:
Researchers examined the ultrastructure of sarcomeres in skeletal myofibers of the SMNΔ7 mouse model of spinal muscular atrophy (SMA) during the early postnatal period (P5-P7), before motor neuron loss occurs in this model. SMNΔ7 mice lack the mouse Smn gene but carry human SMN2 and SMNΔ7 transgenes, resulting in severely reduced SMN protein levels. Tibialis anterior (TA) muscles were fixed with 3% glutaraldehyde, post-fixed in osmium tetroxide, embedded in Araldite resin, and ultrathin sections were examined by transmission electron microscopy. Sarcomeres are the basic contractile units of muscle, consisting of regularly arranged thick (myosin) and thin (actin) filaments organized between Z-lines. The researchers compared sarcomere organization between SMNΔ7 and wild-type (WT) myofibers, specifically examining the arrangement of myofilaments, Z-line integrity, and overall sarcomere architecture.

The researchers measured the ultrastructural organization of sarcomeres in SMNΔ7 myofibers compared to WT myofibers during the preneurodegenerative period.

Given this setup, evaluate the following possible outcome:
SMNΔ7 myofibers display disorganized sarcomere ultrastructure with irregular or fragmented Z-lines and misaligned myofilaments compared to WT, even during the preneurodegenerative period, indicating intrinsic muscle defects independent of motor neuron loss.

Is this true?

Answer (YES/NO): YES